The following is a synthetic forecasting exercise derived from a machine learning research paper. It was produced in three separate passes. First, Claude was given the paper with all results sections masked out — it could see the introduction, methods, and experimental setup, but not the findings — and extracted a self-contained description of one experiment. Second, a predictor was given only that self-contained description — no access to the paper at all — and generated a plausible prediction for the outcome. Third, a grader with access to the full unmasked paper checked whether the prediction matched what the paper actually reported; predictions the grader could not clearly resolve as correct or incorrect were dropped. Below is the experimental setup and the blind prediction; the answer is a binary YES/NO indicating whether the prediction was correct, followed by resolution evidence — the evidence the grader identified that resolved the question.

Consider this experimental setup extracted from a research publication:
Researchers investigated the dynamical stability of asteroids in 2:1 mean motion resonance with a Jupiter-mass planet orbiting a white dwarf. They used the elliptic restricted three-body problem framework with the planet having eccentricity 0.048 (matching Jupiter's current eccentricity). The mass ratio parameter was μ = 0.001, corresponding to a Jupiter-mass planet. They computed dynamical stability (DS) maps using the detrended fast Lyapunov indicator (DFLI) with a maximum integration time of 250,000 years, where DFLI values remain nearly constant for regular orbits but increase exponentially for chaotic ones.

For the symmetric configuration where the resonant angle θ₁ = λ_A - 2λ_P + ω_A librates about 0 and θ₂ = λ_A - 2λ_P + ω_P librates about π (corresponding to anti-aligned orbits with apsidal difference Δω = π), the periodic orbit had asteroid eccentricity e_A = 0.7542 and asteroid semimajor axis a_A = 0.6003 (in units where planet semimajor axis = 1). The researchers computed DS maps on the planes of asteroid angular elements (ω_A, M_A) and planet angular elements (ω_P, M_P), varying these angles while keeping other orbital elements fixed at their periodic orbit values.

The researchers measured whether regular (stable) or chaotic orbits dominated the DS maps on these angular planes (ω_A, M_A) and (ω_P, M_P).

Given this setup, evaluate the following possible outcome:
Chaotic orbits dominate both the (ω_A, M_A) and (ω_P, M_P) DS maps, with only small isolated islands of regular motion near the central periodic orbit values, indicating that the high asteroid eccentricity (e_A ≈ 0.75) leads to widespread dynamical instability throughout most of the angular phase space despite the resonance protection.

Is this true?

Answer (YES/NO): NO